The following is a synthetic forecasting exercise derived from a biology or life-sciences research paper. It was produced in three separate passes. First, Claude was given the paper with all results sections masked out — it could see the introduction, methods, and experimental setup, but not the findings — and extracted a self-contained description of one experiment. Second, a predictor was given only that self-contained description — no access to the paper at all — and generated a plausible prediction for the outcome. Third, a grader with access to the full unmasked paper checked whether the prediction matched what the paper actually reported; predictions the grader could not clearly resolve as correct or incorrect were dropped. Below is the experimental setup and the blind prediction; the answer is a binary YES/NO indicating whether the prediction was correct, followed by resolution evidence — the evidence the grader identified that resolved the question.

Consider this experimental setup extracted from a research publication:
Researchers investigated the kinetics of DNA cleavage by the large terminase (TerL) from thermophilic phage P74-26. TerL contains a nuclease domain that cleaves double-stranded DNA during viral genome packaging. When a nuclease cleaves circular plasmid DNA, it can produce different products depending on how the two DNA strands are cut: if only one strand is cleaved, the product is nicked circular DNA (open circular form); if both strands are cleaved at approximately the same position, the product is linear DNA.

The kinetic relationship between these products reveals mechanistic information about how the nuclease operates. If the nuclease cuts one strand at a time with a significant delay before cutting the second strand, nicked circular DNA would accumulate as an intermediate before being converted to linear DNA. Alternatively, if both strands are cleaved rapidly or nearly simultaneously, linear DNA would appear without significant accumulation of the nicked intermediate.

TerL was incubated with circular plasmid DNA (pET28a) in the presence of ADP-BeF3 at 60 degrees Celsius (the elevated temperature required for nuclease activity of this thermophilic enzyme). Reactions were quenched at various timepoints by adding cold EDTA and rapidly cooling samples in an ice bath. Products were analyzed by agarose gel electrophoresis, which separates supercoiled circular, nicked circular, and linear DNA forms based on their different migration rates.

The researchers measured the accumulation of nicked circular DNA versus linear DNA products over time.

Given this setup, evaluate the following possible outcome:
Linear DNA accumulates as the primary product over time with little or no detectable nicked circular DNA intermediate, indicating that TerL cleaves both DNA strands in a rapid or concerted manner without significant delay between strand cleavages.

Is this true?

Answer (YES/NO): NO